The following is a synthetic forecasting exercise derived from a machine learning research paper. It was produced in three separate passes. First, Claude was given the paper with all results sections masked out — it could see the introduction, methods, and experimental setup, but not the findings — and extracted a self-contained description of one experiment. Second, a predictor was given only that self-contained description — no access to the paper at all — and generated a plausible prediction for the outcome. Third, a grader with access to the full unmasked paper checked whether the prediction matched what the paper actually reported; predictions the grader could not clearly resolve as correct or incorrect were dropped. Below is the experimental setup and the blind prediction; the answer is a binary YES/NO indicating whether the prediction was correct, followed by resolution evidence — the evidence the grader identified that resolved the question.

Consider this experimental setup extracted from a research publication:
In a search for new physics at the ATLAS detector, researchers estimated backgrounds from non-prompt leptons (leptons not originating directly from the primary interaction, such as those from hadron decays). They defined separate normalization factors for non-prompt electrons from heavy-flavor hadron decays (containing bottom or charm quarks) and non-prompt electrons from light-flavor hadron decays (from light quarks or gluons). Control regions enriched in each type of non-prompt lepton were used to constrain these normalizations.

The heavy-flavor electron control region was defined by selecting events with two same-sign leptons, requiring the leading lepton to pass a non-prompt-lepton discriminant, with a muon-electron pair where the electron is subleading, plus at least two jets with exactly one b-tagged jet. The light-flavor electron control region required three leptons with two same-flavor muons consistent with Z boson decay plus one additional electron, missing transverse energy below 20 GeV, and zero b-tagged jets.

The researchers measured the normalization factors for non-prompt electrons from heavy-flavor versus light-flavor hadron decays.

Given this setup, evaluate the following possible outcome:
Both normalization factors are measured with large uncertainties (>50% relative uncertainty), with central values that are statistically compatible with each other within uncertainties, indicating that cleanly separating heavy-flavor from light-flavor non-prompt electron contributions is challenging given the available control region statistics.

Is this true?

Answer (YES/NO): NO